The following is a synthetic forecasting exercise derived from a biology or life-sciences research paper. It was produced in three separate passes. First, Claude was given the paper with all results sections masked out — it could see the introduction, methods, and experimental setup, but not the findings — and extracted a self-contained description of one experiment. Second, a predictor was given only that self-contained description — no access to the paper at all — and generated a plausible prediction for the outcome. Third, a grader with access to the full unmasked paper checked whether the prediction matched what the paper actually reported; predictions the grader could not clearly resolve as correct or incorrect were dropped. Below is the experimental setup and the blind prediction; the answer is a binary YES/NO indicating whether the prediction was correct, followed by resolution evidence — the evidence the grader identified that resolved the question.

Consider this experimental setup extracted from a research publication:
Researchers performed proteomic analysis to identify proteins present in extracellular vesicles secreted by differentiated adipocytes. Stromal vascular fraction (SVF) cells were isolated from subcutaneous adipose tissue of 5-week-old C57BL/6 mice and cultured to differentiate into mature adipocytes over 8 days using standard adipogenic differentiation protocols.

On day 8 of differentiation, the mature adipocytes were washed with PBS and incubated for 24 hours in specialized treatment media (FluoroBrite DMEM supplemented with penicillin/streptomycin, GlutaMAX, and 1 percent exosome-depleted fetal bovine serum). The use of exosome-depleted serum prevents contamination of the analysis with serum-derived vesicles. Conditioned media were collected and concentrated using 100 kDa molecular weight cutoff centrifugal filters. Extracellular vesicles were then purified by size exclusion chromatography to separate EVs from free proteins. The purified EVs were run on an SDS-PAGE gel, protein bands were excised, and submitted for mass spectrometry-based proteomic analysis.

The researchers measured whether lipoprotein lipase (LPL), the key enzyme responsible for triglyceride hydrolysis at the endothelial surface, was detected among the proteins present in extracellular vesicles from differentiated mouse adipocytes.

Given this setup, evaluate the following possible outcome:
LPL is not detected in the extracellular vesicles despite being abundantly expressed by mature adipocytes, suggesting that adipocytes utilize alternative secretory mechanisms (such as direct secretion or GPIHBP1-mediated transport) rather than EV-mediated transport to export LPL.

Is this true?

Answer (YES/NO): NO